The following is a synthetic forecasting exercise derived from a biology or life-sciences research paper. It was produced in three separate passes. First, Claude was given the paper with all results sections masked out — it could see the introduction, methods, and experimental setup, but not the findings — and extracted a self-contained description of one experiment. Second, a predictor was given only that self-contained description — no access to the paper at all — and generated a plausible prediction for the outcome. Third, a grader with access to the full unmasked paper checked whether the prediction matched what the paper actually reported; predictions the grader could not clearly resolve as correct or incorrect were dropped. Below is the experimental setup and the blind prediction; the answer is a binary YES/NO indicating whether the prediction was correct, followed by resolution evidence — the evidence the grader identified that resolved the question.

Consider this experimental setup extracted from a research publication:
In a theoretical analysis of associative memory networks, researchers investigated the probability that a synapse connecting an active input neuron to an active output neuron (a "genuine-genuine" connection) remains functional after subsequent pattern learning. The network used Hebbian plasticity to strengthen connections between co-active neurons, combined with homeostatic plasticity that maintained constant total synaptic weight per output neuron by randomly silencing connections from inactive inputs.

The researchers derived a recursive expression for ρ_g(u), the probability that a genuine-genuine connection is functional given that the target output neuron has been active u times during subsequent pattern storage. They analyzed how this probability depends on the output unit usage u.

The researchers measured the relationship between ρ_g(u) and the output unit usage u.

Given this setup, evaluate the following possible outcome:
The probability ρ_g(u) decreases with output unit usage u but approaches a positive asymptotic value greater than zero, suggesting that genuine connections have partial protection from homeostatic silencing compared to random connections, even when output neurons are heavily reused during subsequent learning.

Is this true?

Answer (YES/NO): NO